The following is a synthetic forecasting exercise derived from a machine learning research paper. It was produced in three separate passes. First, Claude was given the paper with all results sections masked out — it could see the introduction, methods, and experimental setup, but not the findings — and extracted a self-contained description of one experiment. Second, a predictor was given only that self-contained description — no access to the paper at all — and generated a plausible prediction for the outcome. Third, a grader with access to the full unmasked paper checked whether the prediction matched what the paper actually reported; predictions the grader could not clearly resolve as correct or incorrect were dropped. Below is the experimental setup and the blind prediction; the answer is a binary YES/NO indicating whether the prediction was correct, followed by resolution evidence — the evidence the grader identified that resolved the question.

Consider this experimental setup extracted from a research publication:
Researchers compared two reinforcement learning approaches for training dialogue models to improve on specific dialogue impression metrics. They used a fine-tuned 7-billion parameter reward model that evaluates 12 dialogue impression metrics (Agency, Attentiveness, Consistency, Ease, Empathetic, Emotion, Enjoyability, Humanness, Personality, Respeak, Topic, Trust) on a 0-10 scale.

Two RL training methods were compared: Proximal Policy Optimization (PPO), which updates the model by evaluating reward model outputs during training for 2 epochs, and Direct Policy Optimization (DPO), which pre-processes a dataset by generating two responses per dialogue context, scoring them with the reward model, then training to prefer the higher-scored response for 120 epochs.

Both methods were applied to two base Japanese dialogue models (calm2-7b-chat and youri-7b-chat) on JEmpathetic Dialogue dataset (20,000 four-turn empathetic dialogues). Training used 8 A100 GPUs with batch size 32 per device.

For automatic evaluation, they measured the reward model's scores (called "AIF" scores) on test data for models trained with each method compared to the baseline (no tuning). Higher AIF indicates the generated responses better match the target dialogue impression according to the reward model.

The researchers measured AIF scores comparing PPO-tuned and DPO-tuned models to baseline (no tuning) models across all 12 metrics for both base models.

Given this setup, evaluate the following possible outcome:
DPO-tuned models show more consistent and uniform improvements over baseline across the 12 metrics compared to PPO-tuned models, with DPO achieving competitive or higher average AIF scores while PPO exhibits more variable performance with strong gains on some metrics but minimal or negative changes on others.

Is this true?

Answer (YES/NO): NO